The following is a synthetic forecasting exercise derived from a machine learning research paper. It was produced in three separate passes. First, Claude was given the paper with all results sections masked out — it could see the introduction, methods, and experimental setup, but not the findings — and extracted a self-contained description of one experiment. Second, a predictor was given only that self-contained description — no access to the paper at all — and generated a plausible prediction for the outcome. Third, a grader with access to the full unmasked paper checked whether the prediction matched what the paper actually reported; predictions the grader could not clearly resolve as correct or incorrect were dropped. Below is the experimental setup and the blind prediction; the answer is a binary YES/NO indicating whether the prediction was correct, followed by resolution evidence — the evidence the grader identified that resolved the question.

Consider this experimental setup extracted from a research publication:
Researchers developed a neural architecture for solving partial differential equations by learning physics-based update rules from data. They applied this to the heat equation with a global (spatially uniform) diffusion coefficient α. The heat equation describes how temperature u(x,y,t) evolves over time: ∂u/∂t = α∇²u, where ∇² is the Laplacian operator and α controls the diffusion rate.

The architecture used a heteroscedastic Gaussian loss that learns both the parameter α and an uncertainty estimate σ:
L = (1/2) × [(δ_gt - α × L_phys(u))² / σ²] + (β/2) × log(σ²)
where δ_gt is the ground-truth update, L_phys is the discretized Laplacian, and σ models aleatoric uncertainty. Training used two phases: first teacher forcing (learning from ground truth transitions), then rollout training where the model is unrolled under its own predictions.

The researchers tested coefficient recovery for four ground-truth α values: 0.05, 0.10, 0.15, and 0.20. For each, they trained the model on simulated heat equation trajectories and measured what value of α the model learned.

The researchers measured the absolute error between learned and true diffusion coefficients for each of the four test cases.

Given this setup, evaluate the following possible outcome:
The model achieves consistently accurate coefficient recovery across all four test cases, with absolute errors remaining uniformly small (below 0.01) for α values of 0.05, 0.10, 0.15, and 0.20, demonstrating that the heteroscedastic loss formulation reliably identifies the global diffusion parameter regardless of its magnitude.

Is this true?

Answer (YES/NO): NO